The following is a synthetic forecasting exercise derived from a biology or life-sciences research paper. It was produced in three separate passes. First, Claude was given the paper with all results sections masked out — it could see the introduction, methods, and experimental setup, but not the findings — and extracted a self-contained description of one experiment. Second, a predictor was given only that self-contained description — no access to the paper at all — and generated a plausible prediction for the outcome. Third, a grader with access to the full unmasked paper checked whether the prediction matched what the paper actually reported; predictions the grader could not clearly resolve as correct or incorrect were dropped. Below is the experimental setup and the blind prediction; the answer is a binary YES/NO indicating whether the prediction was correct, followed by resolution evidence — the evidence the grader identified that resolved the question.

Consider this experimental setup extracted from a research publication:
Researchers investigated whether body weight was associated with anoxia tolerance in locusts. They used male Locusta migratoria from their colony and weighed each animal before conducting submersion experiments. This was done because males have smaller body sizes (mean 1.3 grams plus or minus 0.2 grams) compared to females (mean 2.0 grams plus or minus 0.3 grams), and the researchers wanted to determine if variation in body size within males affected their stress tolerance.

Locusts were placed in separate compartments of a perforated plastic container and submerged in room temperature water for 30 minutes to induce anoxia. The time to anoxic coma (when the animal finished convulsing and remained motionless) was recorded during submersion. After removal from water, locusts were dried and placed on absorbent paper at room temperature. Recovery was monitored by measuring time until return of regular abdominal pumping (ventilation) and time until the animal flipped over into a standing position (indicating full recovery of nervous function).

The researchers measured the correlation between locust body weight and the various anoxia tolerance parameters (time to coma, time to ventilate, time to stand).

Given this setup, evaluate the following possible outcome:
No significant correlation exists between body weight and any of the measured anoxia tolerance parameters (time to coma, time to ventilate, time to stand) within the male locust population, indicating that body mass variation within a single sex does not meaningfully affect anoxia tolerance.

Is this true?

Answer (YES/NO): NO